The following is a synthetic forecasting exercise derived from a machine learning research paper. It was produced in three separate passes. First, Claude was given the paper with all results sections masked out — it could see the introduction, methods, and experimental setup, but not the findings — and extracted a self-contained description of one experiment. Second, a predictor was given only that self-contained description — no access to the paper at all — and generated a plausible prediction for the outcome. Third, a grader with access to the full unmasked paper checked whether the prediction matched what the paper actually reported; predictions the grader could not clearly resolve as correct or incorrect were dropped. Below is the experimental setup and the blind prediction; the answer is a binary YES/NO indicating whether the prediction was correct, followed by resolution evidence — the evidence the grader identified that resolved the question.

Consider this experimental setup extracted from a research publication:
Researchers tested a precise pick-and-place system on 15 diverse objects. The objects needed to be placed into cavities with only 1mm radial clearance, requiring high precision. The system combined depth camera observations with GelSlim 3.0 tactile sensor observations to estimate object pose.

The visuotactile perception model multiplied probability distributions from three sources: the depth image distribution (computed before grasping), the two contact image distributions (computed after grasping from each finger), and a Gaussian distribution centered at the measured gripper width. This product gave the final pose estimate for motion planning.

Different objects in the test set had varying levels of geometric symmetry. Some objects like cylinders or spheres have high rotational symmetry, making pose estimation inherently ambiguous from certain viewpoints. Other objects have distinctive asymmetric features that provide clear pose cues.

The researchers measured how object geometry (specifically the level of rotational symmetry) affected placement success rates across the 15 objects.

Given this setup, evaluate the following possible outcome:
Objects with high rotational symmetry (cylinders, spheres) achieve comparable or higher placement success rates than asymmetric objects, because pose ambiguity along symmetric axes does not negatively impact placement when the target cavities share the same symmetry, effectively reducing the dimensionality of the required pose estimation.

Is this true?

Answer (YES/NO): NO